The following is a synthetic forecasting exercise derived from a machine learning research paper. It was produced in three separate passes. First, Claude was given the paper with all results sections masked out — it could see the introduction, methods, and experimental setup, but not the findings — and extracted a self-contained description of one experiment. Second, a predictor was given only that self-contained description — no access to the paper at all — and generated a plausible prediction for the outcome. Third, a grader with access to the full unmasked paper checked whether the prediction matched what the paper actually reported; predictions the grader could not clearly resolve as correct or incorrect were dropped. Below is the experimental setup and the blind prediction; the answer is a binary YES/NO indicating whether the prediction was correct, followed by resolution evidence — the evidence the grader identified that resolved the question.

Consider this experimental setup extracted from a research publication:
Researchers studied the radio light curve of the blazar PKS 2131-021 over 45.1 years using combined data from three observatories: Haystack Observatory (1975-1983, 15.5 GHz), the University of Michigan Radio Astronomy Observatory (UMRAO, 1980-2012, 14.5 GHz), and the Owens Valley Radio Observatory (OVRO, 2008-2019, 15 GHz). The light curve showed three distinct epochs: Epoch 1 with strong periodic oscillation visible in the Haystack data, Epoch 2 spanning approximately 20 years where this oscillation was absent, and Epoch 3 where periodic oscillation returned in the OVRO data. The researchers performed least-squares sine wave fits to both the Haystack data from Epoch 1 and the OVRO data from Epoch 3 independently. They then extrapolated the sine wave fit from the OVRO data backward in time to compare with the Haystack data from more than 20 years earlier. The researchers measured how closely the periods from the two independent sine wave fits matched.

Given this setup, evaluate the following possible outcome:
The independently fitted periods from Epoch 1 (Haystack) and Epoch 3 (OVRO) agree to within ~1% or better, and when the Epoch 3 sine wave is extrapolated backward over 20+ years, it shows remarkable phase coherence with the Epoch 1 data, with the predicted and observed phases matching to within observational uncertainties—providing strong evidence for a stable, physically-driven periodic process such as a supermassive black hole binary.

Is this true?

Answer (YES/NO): NO